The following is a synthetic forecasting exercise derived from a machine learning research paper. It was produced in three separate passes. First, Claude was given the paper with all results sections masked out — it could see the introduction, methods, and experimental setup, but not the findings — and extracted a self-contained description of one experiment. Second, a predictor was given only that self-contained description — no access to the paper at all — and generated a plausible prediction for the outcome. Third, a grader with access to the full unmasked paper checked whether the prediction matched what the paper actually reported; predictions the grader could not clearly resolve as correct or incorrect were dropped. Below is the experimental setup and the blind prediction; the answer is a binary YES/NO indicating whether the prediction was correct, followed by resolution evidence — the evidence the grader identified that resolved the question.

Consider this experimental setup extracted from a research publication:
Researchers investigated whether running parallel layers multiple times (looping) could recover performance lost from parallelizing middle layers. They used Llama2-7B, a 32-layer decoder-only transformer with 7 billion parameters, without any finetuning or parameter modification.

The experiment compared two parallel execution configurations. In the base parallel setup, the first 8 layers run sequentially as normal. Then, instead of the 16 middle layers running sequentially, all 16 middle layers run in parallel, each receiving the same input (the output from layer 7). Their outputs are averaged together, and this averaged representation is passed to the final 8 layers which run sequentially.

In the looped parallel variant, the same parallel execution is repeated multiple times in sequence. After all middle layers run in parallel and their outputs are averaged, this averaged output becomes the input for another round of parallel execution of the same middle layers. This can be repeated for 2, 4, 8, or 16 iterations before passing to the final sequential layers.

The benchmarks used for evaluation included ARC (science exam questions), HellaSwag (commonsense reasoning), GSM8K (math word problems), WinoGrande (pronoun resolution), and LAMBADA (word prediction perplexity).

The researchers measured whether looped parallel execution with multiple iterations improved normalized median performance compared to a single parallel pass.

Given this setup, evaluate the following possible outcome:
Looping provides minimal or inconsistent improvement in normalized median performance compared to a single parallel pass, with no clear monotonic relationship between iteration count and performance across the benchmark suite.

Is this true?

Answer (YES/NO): NO